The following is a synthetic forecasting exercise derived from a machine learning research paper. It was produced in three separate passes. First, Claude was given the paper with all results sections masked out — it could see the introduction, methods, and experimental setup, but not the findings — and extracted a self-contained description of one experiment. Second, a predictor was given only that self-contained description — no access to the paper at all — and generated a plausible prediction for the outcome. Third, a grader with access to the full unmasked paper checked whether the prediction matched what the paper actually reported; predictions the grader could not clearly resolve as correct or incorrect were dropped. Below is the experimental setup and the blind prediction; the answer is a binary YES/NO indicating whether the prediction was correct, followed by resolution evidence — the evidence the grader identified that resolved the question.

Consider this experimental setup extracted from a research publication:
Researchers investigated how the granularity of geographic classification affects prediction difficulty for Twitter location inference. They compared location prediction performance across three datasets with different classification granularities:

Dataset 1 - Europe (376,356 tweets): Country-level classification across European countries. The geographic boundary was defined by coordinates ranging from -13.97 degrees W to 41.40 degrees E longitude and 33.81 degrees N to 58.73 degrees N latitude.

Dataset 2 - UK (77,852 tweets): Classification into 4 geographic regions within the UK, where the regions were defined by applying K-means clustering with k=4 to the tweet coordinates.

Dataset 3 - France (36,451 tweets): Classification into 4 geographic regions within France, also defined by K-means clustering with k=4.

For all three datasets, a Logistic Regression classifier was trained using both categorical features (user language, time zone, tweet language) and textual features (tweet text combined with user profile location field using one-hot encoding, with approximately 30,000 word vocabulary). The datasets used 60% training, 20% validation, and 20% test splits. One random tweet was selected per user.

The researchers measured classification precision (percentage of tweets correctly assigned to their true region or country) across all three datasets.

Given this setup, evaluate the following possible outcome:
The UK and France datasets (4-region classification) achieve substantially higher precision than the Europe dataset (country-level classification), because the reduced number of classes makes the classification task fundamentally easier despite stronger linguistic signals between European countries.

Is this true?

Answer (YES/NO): NO